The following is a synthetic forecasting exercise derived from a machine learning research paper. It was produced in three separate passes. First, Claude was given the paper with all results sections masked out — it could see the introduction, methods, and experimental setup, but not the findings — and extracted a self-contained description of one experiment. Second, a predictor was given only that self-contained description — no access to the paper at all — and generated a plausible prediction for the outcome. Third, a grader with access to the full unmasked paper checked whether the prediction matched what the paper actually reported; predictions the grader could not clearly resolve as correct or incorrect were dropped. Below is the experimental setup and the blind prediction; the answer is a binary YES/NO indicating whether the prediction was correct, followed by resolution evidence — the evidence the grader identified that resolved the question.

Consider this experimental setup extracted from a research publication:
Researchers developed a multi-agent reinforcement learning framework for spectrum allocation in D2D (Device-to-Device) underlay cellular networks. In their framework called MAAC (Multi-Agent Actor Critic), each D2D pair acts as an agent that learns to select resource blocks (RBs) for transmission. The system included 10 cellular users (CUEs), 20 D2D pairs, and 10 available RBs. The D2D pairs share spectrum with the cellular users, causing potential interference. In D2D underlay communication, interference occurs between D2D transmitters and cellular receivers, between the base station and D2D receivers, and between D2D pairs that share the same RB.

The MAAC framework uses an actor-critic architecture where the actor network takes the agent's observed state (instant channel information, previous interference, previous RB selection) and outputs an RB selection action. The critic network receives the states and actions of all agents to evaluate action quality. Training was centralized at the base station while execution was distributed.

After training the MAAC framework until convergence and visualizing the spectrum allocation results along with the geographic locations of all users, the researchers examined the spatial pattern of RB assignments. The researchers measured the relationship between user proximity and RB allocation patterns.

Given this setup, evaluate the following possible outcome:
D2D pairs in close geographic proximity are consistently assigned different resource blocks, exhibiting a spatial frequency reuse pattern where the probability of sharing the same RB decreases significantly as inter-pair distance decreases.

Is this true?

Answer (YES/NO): YES